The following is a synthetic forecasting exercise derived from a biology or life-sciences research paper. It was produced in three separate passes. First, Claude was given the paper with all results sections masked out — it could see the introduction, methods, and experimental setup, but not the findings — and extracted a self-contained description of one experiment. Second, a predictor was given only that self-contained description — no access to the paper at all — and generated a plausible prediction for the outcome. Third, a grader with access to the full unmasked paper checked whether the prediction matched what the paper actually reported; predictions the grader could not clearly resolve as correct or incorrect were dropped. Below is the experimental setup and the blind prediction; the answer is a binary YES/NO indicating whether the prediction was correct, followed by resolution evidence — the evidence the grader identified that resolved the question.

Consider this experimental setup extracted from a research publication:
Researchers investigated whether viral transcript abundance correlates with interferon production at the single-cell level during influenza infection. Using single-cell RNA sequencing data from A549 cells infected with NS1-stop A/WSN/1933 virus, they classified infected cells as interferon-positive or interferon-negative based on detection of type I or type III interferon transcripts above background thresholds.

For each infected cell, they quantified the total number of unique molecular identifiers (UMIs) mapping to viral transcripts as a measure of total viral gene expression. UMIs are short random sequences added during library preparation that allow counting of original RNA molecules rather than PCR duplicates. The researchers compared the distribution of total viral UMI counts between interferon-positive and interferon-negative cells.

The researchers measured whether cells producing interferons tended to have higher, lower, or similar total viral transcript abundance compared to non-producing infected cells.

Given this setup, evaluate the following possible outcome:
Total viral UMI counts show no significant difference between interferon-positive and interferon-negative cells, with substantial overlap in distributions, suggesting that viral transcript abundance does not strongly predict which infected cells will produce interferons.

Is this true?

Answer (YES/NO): NO